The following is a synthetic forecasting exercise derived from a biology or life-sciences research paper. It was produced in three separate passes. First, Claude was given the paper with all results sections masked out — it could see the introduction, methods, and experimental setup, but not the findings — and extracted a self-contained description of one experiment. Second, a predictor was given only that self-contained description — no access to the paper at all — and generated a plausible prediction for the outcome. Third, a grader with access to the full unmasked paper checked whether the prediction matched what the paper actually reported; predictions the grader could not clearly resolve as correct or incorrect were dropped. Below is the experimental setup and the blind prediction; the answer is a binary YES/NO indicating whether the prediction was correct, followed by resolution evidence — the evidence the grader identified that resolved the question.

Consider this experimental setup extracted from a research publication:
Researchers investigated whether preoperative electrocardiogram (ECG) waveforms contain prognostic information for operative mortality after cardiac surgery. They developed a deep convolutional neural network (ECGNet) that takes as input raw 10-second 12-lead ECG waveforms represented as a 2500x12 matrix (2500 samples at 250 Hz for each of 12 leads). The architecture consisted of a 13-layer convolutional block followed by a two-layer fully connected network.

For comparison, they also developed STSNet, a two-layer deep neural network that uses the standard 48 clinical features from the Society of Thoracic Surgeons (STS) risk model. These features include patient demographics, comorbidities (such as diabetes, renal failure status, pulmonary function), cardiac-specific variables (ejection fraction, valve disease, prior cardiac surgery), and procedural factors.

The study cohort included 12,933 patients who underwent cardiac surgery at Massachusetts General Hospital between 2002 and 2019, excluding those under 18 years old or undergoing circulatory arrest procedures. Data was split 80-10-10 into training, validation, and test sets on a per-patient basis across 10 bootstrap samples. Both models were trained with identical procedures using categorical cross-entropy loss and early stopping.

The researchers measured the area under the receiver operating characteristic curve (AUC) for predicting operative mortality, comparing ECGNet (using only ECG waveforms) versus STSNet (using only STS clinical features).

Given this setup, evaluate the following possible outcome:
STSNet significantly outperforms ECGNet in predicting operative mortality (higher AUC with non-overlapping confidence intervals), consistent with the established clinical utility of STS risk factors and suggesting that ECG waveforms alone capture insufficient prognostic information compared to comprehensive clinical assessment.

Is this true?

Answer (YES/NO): NO